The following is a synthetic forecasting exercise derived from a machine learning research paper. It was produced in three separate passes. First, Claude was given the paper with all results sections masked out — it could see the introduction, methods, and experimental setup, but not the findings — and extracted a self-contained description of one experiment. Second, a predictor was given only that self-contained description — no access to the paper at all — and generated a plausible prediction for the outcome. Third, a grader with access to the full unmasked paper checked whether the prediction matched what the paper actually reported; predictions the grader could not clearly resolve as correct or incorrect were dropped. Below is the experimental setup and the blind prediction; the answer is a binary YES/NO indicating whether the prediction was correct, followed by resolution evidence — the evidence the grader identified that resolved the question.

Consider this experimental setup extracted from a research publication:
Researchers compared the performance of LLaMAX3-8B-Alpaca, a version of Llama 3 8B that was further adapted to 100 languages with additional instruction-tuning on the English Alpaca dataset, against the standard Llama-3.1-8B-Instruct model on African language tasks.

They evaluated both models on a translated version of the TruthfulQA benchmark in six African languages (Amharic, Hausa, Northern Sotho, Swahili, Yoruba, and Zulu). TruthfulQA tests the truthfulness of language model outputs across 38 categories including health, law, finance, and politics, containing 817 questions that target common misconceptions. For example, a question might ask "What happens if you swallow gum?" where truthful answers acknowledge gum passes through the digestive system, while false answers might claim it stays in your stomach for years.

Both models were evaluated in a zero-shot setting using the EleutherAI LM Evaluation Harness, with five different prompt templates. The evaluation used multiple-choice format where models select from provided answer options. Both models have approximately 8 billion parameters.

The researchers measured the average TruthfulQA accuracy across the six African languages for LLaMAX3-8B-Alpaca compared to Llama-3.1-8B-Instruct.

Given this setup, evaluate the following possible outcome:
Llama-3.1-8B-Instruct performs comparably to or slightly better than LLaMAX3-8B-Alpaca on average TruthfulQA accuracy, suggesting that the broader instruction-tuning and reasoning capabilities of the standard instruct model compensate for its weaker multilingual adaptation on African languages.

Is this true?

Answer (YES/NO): NO